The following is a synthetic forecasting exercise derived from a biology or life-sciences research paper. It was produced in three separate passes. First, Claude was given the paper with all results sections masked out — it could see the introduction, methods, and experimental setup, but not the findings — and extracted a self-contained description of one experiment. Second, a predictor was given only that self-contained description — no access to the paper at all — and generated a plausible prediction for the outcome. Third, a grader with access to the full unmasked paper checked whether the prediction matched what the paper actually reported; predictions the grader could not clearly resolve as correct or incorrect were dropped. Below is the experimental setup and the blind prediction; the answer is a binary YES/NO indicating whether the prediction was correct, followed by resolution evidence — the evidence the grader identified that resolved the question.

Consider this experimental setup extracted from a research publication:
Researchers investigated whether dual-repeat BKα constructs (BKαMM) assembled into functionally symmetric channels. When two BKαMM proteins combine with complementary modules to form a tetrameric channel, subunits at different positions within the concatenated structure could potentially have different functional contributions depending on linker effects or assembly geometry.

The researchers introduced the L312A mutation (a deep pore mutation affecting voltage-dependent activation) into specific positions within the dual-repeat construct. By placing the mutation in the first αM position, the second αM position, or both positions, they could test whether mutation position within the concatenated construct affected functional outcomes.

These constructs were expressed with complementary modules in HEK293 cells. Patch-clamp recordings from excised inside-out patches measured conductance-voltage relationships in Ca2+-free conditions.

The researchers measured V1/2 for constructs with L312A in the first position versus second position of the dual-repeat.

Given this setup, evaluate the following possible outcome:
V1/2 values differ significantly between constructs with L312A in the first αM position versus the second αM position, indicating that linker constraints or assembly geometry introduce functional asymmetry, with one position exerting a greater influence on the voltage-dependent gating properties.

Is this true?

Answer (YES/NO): NO